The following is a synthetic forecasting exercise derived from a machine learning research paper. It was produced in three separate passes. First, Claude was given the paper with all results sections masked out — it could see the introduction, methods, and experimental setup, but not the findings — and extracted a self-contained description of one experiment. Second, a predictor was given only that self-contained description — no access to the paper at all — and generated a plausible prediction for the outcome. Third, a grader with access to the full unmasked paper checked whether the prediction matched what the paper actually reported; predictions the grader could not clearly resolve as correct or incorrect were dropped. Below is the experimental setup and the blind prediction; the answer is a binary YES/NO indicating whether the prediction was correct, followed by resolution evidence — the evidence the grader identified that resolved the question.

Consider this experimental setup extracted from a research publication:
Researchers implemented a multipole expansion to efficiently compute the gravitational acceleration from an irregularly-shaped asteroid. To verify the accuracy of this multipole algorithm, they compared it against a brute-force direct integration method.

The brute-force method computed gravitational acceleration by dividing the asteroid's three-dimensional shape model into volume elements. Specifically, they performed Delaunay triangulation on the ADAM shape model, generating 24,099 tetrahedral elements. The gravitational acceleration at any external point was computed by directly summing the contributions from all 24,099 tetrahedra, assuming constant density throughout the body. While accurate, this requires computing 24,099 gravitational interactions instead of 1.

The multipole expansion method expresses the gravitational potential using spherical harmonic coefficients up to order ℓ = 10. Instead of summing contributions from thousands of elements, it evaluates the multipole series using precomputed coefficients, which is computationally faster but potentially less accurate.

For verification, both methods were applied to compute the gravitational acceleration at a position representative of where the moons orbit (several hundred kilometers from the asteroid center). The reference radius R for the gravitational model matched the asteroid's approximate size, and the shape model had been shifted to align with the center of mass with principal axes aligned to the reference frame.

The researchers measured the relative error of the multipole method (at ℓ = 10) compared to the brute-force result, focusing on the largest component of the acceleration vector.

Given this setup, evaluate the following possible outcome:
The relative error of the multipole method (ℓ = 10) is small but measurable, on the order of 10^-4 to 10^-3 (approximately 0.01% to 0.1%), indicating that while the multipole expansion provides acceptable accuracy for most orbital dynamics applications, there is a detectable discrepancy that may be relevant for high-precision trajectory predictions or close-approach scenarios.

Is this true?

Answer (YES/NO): NO